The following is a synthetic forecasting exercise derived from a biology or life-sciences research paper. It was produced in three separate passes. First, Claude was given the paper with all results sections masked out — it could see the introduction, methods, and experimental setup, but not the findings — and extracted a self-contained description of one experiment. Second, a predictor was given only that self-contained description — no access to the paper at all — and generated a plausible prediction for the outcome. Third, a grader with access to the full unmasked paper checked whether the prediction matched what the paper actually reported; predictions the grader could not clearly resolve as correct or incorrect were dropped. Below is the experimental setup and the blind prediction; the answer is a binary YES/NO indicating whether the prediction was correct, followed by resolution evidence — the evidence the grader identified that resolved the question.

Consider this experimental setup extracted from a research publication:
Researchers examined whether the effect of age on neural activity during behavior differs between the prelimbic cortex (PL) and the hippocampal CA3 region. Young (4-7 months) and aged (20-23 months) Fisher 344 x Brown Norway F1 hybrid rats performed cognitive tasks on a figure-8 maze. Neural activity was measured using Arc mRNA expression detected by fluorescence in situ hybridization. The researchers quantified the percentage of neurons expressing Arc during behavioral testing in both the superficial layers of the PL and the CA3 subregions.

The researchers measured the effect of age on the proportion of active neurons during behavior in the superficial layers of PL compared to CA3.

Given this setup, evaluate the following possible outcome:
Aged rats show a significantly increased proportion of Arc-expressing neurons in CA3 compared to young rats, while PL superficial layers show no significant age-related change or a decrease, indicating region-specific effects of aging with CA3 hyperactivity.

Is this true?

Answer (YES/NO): NO